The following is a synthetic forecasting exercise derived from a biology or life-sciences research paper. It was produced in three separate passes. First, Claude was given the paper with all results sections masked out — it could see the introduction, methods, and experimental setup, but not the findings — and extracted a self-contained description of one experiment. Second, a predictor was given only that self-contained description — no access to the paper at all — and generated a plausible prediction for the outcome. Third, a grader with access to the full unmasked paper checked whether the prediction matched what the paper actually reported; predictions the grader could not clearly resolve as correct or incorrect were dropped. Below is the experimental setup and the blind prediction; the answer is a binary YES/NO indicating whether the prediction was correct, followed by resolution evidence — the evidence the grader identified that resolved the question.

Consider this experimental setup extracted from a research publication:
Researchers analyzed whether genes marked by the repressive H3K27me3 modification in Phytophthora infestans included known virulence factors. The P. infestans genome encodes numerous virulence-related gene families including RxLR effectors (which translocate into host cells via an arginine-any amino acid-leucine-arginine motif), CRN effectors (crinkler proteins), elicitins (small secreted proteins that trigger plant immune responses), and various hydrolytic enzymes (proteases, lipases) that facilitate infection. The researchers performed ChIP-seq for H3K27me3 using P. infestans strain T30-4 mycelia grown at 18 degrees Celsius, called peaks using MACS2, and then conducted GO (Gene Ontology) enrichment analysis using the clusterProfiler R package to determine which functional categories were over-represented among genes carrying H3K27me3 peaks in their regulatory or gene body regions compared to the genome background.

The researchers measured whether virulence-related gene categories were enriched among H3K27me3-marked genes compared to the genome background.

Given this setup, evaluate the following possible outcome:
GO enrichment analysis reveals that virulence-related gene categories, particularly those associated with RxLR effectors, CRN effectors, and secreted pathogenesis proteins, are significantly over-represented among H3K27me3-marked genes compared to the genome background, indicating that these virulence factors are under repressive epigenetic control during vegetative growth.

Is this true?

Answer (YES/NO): NO